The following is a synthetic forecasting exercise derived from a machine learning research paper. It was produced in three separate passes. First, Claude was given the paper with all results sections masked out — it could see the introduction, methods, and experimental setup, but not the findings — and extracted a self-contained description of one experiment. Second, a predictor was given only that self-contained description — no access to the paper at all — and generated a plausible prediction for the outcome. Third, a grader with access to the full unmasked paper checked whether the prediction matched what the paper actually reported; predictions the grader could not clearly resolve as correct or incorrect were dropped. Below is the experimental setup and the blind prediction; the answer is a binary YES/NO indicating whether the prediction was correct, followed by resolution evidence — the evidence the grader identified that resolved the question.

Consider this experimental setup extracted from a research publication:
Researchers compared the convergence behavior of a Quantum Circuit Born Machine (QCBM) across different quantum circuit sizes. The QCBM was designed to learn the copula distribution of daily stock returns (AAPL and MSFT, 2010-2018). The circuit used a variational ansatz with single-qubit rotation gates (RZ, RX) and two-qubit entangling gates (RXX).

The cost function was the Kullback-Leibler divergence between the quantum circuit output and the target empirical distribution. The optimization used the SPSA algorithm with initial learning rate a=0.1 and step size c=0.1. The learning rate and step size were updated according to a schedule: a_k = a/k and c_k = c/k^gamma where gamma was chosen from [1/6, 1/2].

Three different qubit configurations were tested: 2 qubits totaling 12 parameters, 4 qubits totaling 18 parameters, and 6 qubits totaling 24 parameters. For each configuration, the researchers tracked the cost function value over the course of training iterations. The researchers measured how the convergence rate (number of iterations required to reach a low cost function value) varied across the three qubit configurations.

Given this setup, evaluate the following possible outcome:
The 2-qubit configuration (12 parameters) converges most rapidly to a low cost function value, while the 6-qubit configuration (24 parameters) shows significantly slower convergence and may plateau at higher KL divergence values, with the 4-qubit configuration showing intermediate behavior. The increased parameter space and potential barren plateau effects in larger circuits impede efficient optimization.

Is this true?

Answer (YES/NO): NO